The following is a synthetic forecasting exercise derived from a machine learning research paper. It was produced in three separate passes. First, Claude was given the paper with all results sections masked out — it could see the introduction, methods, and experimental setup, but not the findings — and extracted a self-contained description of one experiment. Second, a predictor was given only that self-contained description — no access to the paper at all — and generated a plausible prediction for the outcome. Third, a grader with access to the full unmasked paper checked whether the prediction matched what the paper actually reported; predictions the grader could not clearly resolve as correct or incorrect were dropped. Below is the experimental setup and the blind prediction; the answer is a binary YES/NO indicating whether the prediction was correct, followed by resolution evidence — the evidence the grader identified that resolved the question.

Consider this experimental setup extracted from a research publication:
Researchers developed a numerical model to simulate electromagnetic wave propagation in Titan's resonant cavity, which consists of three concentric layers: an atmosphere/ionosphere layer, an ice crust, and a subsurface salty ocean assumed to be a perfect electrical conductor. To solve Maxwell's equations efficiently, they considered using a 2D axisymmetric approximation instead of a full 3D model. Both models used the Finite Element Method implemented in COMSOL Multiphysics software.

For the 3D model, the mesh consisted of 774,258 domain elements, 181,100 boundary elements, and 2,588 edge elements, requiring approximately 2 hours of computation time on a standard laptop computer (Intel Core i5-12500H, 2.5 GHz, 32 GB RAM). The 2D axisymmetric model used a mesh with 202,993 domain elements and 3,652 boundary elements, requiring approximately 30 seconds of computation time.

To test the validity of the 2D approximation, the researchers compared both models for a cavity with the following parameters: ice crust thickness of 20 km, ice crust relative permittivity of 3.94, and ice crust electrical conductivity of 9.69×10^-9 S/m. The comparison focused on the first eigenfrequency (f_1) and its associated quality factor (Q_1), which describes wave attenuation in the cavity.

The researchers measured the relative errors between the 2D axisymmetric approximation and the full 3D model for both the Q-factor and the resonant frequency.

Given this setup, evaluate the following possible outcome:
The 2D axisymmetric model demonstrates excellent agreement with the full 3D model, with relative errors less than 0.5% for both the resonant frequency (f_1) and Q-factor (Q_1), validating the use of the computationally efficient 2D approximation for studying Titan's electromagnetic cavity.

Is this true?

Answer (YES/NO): NO